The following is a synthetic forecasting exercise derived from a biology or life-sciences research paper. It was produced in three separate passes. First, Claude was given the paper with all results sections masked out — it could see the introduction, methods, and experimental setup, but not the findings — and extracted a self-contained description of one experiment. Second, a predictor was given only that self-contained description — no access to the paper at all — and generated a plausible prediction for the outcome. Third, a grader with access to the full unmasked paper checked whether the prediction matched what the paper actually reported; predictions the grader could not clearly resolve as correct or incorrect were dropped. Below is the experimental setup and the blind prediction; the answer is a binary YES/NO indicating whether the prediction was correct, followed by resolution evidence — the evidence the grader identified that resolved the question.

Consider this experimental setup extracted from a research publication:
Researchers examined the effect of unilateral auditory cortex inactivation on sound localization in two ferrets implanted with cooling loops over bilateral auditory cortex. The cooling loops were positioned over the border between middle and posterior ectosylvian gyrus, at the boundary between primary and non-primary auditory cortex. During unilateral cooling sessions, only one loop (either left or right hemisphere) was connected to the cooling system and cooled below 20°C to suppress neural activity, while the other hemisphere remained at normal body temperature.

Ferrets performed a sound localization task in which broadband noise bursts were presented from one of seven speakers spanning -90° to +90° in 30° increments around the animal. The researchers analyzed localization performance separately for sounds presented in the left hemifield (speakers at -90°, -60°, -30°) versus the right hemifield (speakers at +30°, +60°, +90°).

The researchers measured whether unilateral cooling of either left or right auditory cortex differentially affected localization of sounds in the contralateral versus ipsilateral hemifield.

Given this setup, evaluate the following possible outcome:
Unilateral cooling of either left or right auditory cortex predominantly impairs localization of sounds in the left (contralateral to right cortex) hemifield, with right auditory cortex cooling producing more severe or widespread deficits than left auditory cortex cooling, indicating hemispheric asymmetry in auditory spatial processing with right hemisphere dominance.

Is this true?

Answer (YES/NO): NO